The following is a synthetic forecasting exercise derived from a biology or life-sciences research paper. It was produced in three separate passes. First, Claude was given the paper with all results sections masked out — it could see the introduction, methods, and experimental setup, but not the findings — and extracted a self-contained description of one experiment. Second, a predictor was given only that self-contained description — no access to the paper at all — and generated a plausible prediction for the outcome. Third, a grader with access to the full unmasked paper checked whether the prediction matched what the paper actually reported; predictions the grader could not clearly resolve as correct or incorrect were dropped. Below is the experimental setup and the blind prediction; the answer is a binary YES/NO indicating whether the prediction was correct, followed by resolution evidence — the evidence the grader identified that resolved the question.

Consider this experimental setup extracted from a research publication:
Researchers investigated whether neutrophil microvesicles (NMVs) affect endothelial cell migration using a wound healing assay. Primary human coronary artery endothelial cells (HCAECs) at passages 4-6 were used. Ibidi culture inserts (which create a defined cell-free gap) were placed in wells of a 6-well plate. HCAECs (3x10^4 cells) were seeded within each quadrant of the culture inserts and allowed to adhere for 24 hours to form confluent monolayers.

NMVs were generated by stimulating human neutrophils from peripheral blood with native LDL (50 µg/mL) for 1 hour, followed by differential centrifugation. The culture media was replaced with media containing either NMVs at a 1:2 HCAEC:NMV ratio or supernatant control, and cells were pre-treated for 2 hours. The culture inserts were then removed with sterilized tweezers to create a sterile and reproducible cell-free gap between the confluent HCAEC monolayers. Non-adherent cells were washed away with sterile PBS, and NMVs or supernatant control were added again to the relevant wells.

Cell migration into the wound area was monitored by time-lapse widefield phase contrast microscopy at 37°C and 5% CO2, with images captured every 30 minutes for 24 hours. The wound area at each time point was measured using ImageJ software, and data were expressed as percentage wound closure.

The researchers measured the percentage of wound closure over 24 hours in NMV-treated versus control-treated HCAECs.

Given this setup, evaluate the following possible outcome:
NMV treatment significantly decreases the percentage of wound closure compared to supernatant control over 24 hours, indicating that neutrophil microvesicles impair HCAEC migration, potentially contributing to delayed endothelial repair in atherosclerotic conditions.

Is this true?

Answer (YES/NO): YES